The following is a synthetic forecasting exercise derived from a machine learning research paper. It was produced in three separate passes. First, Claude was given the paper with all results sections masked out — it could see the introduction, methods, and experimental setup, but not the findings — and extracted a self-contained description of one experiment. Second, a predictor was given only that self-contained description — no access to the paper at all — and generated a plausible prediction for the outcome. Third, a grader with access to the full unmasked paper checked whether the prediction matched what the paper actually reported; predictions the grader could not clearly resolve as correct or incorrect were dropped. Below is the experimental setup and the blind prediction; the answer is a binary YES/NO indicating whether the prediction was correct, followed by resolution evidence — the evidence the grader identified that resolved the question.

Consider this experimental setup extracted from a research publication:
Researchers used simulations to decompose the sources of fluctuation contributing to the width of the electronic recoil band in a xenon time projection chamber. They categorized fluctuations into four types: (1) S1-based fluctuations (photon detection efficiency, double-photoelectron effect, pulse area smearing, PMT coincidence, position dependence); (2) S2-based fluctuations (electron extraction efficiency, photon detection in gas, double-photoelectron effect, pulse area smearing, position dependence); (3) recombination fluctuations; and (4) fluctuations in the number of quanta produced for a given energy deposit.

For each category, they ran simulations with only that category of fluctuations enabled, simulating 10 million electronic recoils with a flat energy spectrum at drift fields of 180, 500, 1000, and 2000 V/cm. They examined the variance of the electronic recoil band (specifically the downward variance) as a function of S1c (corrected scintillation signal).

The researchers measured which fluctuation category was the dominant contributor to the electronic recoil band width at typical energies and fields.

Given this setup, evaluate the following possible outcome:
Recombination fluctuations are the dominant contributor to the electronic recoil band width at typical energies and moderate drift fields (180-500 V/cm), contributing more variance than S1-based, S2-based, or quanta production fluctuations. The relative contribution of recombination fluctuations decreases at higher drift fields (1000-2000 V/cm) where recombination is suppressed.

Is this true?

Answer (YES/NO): NO